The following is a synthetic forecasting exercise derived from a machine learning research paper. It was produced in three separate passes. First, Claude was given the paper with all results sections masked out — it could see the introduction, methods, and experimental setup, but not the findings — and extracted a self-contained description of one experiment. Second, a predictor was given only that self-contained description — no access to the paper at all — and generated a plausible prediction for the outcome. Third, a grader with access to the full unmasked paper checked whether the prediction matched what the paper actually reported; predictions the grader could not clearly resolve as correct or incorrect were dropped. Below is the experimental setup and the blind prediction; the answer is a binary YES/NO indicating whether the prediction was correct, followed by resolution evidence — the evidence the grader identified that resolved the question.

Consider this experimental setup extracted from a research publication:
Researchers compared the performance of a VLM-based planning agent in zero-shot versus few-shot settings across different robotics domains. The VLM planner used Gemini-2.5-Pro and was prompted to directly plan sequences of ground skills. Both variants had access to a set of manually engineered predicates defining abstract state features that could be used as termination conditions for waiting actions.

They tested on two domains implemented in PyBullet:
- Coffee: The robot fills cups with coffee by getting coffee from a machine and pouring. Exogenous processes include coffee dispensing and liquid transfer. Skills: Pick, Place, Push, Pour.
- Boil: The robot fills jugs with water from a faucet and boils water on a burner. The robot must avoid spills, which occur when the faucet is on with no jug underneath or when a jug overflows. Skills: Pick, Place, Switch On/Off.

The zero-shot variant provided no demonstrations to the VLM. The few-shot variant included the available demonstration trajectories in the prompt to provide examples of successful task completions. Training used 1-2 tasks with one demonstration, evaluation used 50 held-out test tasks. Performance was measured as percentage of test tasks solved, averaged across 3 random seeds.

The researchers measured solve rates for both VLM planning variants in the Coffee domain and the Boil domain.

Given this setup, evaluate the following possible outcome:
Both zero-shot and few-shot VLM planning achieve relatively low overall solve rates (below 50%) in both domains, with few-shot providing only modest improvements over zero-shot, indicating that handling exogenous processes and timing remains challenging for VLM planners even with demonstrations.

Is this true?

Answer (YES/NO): NO